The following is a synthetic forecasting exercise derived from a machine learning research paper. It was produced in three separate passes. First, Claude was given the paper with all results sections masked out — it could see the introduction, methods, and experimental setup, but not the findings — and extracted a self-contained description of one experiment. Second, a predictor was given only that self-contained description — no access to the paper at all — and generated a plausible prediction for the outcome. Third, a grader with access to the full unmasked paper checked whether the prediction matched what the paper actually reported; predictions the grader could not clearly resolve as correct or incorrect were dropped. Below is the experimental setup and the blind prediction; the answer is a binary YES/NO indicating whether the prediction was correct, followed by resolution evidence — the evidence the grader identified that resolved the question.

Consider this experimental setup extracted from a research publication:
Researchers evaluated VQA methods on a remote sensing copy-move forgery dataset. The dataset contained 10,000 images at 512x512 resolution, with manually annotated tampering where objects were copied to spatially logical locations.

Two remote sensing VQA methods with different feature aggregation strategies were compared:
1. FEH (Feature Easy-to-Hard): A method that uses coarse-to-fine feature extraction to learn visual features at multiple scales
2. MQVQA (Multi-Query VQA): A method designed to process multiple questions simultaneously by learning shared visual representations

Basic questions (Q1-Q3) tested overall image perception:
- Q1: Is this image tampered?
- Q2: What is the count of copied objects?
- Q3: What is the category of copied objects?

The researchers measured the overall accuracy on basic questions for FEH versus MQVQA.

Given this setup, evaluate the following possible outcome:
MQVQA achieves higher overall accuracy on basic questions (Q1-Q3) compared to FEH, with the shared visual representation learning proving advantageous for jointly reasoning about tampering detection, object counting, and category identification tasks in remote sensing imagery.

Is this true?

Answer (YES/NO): NO